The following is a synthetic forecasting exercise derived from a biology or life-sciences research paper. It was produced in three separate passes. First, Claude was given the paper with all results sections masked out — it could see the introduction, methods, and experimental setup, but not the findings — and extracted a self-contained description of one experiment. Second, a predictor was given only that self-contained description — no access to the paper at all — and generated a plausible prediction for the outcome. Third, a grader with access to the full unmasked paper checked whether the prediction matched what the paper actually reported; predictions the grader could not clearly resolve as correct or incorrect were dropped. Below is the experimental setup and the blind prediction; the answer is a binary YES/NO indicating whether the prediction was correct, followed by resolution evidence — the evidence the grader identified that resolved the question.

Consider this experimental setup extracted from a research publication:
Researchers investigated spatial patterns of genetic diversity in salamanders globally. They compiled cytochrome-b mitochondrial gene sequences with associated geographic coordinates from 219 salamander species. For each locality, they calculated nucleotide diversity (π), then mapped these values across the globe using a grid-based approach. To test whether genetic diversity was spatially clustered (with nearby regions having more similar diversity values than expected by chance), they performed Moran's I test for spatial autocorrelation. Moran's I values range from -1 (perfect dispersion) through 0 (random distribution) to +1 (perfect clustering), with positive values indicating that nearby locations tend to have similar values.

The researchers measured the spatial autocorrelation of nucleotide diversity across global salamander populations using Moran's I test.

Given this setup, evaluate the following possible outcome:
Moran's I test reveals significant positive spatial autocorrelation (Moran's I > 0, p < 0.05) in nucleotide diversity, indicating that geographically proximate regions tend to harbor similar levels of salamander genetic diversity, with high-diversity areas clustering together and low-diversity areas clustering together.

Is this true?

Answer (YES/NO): YES